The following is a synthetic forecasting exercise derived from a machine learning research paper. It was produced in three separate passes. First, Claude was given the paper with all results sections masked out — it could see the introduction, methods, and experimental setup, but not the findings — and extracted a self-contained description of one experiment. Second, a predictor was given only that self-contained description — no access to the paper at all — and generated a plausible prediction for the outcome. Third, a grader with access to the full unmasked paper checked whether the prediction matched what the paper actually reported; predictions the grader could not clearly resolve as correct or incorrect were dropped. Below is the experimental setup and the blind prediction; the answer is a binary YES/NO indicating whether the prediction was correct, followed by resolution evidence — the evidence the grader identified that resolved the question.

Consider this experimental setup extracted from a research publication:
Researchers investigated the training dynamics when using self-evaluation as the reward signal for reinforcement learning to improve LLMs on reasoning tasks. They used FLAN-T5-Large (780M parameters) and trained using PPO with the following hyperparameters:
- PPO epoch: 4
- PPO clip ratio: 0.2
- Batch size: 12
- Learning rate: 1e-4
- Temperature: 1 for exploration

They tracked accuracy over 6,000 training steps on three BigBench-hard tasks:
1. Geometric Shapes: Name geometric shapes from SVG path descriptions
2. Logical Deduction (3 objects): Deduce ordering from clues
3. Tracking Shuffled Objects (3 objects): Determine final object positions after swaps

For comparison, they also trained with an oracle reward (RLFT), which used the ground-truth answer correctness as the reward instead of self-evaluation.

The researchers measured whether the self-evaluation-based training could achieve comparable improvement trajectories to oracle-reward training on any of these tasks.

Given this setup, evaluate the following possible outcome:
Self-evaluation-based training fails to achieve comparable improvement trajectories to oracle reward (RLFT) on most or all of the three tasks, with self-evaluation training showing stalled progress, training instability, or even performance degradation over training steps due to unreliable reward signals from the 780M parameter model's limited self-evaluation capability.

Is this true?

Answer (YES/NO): NO